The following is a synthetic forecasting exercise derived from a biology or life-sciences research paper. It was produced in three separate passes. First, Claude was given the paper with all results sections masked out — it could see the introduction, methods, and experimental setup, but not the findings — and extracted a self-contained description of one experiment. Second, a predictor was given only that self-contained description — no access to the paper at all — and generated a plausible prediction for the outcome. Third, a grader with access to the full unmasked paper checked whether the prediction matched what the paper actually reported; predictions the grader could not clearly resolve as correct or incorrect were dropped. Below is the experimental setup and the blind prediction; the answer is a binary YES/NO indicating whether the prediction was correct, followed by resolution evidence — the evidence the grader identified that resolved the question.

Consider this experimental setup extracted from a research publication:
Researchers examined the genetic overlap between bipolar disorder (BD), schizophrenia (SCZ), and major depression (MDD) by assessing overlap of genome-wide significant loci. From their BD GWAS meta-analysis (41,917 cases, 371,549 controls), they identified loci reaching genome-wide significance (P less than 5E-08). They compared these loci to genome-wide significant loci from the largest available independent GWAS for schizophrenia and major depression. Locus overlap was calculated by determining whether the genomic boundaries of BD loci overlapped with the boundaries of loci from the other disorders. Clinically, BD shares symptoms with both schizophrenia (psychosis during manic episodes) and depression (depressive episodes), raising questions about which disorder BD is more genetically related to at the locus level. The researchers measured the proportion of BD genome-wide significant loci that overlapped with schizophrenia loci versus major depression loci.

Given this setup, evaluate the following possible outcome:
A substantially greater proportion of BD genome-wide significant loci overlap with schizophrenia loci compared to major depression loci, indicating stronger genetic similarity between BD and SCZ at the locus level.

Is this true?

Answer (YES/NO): YES